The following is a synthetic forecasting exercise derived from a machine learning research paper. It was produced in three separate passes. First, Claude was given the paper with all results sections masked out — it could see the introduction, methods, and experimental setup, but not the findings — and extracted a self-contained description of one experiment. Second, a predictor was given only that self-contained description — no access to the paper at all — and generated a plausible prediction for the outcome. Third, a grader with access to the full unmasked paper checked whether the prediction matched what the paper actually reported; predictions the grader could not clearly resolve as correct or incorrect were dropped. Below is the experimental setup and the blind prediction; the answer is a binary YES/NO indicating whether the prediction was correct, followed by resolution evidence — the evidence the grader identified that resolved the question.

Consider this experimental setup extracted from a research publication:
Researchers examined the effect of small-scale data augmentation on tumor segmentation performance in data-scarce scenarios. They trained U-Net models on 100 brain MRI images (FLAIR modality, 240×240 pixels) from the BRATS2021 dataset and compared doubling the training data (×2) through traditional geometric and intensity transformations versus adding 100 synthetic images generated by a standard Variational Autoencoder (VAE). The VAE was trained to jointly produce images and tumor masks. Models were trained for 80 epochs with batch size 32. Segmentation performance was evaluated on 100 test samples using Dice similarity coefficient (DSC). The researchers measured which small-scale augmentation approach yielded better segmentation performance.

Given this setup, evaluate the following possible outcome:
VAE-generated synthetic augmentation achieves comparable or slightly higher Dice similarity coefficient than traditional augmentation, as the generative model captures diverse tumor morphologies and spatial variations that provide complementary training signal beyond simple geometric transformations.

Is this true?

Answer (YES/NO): YES